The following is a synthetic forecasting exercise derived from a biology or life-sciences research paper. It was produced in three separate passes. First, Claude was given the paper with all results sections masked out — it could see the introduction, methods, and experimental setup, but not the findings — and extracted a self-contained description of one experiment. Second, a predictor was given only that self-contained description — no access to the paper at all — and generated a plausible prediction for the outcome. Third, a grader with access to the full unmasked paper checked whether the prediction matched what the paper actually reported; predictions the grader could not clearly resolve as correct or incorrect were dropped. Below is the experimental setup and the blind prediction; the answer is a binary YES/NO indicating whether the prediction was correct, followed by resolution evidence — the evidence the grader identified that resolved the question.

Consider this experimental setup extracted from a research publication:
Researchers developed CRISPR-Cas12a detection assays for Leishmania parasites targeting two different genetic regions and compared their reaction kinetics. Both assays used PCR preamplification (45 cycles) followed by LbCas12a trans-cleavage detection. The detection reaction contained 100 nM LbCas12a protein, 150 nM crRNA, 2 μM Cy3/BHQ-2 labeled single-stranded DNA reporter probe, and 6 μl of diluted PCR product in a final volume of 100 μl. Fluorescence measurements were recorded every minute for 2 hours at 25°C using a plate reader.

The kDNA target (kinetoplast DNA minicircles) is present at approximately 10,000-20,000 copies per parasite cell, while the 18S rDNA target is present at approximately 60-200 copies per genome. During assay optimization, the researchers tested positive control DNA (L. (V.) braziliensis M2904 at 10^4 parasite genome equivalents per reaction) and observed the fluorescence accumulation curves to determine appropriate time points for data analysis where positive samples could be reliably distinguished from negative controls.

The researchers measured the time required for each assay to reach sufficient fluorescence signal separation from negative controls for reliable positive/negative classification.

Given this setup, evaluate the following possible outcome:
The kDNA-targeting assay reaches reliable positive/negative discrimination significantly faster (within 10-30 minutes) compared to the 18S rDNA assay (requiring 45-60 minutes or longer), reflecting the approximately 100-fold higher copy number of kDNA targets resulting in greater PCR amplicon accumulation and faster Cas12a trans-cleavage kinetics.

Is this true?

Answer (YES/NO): NO